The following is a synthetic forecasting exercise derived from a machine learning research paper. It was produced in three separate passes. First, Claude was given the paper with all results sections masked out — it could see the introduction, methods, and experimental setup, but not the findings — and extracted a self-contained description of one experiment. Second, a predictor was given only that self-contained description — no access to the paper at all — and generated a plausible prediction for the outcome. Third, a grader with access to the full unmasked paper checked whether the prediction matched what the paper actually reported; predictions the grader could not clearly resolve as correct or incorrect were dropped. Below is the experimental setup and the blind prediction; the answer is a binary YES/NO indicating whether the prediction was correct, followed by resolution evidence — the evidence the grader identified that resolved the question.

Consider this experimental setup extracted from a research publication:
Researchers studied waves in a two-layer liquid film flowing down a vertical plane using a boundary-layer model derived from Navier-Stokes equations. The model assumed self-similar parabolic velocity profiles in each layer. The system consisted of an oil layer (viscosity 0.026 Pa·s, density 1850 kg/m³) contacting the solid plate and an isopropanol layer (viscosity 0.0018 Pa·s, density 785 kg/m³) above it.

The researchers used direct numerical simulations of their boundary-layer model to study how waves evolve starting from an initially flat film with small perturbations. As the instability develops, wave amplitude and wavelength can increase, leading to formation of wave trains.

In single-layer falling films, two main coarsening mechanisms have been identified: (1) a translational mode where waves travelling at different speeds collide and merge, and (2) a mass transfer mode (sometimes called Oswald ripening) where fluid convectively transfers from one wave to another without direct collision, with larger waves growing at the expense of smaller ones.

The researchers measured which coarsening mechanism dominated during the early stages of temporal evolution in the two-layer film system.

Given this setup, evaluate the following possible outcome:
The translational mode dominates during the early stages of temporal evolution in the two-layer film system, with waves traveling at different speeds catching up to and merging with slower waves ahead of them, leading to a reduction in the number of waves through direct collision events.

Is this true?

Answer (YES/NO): YES